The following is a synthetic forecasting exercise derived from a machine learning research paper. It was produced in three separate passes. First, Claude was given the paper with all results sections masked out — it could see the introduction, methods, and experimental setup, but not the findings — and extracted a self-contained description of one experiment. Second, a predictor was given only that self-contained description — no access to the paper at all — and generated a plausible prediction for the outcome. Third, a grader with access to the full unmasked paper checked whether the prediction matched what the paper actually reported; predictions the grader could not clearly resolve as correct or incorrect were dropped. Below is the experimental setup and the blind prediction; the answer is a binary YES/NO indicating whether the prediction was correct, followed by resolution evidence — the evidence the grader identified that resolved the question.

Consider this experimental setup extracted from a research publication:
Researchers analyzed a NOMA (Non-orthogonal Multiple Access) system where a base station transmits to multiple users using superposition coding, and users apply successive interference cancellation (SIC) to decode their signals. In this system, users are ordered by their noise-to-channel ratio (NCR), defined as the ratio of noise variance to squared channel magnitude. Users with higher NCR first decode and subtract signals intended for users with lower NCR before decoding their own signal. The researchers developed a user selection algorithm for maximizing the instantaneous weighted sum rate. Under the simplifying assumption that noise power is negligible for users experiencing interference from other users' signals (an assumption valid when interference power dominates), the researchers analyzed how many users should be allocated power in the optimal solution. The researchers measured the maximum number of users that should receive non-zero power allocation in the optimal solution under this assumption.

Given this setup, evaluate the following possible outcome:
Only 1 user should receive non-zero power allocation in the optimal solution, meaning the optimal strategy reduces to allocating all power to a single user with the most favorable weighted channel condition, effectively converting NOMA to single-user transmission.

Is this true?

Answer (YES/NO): NO